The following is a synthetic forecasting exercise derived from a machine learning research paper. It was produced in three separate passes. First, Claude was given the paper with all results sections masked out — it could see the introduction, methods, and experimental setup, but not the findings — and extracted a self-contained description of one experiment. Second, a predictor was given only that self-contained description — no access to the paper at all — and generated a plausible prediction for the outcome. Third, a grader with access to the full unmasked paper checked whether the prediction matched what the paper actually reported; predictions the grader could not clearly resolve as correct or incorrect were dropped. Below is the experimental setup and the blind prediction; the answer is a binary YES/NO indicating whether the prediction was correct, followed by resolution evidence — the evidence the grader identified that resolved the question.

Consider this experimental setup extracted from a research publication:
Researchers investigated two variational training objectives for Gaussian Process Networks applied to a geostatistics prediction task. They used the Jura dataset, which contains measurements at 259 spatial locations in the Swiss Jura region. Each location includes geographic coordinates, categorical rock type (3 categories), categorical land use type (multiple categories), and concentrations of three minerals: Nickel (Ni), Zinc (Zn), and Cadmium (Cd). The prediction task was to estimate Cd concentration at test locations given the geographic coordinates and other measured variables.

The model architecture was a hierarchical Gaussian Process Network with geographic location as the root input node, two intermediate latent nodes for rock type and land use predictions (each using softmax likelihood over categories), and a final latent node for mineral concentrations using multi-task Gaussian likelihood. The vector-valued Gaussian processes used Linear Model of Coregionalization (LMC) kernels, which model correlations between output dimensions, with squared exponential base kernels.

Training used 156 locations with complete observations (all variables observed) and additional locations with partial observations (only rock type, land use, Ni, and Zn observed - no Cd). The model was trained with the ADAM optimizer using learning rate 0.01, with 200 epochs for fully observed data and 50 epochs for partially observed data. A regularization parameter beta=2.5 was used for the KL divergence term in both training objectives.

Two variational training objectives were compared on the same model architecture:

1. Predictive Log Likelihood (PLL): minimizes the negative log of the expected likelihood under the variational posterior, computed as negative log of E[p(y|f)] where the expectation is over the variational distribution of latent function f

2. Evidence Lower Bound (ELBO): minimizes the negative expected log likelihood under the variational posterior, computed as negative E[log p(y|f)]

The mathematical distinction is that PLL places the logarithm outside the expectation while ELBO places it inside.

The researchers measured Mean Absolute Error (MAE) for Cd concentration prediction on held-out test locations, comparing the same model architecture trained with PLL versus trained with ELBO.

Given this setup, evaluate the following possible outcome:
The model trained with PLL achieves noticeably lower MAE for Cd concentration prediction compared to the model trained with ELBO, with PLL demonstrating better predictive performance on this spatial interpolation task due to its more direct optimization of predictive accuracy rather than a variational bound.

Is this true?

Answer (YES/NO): YES